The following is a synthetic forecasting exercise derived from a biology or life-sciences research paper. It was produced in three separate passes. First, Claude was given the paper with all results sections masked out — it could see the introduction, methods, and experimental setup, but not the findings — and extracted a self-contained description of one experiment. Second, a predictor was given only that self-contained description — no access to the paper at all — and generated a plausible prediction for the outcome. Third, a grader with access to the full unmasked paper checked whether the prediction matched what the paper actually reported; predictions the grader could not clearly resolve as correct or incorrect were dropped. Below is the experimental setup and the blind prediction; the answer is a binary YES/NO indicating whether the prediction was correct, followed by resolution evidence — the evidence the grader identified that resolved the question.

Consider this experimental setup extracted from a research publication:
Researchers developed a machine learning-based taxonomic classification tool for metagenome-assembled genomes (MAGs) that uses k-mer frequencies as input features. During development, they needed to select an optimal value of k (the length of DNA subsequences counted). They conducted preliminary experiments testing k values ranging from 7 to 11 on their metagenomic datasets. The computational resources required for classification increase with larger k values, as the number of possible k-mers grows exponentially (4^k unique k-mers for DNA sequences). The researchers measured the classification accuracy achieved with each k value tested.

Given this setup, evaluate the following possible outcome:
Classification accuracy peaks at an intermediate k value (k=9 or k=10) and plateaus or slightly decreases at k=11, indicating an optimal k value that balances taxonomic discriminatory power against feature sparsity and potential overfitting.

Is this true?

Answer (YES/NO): NO